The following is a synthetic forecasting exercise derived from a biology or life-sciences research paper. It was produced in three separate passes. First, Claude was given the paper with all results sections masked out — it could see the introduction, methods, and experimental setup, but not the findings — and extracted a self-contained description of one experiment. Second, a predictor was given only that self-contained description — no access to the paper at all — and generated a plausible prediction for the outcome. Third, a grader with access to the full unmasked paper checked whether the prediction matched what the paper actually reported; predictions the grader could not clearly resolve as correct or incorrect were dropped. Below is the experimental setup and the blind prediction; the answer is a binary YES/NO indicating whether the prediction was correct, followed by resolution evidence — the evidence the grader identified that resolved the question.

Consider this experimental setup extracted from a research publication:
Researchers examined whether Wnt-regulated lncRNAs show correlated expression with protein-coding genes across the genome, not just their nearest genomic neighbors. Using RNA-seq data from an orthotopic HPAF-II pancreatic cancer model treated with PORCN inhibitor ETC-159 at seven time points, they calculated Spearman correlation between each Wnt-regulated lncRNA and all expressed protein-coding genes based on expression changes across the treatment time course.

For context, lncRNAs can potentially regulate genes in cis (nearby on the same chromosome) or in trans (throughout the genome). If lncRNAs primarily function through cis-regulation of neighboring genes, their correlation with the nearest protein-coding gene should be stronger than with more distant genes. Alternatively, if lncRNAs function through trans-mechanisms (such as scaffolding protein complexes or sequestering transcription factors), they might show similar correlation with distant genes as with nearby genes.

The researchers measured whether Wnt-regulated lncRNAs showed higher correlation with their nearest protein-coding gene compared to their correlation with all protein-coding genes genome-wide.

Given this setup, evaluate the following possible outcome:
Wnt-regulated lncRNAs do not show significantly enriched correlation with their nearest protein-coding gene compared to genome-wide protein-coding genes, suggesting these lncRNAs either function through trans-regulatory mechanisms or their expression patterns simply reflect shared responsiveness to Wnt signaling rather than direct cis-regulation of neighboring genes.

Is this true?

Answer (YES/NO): NO